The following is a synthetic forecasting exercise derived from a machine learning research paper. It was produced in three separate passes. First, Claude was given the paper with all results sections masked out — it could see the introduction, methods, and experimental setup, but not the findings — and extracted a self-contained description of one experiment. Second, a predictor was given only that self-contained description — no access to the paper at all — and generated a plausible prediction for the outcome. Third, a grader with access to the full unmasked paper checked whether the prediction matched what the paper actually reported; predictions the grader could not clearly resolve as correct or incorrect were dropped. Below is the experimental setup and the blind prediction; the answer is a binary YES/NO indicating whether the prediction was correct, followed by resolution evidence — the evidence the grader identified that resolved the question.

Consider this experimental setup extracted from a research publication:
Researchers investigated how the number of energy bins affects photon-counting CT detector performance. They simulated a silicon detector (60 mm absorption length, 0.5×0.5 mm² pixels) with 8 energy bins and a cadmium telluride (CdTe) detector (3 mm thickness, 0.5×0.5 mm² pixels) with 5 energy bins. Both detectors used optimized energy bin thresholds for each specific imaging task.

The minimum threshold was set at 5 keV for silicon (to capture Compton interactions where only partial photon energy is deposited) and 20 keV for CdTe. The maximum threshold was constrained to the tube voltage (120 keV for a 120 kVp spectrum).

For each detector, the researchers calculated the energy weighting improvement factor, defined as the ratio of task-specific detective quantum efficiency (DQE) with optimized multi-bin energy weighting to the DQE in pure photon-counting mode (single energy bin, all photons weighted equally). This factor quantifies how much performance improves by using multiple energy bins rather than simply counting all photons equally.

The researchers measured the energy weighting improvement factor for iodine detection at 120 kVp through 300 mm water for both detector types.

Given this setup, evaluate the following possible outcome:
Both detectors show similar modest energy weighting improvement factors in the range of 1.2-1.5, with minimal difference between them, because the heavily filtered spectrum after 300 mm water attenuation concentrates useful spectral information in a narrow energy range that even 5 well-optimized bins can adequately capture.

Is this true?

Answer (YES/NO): NO